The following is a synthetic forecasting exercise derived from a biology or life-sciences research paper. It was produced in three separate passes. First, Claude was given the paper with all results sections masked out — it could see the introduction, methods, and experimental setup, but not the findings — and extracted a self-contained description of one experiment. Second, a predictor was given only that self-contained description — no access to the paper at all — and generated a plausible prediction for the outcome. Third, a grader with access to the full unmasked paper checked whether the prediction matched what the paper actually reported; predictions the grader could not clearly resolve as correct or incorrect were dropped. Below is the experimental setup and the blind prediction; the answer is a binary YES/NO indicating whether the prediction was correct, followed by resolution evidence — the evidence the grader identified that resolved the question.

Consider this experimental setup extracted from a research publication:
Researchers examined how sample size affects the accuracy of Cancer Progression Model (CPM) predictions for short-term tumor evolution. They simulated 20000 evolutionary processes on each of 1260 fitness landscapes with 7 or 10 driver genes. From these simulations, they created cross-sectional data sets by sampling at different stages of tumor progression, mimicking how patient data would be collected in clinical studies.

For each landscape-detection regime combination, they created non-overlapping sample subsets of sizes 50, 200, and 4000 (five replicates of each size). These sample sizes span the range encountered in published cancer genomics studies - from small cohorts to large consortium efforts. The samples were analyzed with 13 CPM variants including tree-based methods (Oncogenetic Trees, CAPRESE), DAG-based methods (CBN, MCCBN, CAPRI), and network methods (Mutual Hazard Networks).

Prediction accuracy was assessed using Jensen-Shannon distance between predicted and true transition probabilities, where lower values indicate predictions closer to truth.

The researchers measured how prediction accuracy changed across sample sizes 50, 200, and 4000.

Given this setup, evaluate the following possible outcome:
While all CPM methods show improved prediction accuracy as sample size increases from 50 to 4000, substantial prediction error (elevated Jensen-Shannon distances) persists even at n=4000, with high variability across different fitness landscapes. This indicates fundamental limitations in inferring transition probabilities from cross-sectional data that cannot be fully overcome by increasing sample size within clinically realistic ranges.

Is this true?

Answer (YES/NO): YES